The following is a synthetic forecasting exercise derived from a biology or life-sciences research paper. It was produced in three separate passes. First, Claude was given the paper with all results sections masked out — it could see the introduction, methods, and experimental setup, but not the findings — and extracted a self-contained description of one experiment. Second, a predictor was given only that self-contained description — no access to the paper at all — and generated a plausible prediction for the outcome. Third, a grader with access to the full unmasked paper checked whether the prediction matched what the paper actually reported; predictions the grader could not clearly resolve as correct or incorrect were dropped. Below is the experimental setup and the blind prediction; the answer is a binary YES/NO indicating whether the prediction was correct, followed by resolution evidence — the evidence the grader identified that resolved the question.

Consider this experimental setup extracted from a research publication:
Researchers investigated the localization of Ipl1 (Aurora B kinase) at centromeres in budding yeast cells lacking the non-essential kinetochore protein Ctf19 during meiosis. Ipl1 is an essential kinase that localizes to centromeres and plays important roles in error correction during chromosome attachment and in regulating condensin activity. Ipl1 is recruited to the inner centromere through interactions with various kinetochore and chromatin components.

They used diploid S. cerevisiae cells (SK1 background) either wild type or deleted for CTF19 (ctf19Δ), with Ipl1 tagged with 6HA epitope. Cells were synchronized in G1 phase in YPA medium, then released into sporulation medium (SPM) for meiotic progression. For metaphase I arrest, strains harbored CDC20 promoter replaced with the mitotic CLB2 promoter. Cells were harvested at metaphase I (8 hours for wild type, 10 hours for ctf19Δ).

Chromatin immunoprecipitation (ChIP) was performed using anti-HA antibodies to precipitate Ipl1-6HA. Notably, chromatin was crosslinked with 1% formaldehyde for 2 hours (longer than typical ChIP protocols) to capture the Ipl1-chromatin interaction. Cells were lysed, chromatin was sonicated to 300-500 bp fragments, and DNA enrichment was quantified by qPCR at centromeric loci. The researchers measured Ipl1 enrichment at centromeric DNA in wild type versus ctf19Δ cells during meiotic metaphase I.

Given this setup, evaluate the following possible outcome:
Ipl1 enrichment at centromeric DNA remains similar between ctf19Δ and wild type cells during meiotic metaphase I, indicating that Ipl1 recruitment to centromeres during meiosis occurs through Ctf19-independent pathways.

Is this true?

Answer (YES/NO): YES